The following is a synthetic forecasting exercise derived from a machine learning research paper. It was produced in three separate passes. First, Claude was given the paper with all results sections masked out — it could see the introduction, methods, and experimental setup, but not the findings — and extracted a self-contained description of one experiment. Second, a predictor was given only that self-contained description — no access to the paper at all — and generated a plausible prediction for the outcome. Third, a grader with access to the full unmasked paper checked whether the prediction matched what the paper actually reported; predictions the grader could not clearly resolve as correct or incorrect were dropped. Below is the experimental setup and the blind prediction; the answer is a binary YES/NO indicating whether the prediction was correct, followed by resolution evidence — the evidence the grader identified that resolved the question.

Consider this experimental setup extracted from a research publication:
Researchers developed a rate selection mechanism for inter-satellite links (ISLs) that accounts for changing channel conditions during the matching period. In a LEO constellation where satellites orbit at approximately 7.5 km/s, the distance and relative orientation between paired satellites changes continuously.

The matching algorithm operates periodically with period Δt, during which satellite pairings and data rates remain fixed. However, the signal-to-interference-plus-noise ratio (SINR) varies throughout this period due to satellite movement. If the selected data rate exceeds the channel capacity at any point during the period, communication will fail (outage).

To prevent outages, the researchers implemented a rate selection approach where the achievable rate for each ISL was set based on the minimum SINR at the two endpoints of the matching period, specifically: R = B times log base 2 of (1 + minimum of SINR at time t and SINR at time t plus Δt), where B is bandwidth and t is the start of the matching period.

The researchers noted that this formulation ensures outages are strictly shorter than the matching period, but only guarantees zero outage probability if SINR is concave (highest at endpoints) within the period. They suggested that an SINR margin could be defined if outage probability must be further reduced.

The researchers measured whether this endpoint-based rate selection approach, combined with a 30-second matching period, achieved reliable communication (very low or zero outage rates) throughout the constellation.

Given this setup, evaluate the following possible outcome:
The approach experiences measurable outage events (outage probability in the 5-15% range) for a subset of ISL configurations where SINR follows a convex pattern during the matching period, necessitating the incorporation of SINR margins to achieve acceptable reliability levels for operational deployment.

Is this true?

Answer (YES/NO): NO